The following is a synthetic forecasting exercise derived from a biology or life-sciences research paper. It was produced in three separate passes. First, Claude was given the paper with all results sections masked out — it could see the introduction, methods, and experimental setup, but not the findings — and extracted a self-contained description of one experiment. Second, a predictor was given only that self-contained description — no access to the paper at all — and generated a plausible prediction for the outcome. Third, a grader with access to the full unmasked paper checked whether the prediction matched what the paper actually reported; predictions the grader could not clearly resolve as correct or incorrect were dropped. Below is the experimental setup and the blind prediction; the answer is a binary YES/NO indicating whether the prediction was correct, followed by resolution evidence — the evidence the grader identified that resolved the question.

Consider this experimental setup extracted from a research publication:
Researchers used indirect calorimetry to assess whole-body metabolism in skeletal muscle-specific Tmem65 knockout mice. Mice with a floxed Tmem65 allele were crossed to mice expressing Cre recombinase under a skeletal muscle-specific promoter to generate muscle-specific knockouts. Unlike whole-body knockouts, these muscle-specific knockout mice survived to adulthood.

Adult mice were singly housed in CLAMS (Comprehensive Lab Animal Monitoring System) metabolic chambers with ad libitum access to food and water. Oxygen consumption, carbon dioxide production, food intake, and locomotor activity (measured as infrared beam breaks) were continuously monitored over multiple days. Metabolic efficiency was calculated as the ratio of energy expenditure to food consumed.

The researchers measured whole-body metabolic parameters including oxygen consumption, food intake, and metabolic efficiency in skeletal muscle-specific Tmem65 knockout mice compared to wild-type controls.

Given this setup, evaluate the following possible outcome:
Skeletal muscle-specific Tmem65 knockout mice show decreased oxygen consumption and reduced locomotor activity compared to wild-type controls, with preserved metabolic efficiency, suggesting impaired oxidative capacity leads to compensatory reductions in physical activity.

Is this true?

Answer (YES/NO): NO